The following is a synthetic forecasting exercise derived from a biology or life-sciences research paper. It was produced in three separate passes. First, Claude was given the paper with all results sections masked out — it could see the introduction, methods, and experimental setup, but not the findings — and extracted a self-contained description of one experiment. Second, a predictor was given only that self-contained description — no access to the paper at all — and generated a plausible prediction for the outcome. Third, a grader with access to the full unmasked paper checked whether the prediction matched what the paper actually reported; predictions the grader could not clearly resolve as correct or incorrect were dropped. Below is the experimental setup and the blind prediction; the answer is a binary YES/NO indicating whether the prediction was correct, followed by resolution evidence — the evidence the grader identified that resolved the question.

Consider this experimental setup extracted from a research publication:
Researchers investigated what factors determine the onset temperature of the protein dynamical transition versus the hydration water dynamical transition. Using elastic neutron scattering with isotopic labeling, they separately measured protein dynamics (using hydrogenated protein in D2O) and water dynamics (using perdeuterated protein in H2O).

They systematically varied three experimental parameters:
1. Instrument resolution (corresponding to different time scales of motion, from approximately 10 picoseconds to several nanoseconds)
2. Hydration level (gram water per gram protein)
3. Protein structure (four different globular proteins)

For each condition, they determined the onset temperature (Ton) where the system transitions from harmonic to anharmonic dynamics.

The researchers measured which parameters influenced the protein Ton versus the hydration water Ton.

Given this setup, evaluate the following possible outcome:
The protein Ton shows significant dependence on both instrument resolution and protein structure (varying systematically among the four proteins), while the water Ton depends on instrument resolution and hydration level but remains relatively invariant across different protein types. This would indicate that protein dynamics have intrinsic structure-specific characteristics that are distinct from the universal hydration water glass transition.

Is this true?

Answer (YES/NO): NO